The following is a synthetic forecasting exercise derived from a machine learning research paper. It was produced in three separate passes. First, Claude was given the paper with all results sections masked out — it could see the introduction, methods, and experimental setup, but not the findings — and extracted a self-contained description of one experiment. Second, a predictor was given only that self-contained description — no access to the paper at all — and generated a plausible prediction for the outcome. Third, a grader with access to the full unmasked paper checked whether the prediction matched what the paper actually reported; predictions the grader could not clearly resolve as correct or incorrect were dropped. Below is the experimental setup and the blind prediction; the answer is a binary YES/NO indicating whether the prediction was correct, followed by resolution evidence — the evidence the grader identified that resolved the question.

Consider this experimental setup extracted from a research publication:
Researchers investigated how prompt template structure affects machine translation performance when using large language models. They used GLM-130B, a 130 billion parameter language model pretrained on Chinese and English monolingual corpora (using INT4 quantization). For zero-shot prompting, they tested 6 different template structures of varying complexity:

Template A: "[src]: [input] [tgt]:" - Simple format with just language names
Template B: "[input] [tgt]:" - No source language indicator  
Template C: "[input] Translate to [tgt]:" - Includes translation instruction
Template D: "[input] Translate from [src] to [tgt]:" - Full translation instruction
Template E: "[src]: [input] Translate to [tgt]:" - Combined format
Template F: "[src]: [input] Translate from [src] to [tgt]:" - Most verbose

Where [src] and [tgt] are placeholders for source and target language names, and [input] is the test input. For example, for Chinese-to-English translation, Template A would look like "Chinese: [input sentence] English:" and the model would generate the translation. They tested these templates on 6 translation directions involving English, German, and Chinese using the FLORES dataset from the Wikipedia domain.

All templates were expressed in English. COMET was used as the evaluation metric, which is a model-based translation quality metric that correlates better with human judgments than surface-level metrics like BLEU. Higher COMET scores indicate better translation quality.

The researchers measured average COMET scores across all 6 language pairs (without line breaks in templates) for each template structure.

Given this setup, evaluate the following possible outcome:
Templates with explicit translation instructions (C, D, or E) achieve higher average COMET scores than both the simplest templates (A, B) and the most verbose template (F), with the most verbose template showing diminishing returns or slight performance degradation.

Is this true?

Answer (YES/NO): NO